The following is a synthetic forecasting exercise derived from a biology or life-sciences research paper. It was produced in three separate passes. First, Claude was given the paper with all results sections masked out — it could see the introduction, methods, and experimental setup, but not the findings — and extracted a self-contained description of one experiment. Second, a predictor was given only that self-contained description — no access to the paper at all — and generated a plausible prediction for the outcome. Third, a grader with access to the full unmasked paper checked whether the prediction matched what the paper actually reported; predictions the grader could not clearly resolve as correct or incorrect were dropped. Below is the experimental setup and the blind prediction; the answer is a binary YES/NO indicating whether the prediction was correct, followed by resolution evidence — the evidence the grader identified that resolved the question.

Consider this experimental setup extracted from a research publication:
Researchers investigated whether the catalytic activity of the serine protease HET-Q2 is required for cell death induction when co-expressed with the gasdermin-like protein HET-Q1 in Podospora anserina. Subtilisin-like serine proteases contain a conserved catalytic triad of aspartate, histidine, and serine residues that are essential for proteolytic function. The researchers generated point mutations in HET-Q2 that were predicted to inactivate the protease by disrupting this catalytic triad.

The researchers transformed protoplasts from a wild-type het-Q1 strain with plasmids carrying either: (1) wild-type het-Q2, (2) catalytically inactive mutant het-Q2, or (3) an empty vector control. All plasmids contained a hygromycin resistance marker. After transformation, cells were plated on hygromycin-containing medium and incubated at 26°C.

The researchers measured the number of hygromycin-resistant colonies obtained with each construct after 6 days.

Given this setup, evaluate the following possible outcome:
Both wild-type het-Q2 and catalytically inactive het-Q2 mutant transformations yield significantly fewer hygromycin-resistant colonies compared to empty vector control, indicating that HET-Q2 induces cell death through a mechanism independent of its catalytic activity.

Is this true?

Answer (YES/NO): NO